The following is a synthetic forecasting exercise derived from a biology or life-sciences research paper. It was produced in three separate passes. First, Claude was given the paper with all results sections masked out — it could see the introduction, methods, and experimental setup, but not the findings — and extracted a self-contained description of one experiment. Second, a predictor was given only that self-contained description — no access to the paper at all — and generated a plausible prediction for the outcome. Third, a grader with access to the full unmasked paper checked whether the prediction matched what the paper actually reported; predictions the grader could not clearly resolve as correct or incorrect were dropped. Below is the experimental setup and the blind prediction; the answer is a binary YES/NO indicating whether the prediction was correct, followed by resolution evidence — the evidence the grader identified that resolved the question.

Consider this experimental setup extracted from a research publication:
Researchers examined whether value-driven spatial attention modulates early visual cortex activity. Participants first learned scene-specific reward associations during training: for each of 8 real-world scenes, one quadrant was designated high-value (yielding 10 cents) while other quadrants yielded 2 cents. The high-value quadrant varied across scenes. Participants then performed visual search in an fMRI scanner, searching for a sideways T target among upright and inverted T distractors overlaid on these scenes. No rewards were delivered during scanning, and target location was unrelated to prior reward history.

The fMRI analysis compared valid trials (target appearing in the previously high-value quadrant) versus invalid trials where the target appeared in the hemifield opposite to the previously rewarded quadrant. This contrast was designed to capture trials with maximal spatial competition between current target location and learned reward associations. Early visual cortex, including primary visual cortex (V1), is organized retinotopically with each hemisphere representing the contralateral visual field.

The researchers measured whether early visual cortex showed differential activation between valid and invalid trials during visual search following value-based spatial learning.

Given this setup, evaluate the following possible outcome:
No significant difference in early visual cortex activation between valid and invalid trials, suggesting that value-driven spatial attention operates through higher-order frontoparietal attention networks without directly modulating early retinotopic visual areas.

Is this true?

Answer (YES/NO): NO